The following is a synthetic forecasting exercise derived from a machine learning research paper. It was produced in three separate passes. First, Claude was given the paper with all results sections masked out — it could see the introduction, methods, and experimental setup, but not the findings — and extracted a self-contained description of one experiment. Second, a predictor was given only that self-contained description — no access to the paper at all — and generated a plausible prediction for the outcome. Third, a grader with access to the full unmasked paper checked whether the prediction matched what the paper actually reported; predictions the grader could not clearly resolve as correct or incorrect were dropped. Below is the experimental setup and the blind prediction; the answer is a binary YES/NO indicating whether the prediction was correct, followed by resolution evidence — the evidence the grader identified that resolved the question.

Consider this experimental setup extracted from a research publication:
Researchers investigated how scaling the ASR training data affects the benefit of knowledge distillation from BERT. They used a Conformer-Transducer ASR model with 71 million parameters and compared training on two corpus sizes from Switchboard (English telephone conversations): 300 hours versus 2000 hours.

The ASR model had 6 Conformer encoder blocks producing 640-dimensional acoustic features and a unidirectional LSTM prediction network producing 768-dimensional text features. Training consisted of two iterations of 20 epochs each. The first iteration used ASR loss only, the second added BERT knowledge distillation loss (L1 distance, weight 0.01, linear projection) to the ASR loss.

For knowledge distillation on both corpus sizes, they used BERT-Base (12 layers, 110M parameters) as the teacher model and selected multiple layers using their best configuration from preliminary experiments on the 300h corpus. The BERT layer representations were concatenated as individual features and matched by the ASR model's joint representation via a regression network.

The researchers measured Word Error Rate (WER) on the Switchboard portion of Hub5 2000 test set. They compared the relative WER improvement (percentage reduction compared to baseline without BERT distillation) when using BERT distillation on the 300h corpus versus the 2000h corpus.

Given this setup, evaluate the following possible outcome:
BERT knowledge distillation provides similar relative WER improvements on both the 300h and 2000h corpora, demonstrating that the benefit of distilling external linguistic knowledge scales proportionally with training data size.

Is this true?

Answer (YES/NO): NO